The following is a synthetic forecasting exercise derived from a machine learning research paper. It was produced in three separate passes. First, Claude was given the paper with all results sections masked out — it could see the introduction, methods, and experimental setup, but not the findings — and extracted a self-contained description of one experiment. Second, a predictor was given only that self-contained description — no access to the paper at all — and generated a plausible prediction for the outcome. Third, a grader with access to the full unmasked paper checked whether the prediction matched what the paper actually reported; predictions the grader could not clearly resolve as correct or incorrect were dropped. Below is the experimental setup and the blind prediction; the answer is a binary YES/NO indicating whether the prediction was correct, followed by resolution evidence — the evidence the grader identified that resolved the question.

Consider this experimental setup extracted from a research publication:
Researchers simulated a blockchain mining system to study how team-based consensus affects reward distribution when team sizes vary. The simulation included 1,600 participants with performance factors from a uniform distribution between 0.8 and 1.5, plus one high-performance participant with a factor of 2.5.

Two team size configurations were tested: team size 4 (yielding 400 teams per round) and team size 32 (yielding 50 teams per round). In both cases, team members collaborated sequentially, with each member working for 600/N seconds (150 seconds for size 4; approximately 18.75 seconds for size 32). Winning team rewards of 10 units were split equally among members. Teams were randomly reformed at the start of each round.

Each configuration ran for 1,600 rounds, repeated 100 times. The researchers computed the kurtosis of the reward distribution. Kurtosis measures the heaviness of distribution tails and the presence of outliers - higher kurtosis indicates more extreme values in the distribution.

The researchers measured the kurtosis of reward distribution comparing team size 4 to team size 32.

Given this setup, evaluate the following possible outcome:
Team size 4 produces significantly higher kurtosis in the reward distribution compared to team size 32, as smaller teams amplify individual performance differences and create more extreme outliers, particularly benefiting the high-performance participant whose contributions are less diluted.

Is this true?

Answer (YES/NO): YES